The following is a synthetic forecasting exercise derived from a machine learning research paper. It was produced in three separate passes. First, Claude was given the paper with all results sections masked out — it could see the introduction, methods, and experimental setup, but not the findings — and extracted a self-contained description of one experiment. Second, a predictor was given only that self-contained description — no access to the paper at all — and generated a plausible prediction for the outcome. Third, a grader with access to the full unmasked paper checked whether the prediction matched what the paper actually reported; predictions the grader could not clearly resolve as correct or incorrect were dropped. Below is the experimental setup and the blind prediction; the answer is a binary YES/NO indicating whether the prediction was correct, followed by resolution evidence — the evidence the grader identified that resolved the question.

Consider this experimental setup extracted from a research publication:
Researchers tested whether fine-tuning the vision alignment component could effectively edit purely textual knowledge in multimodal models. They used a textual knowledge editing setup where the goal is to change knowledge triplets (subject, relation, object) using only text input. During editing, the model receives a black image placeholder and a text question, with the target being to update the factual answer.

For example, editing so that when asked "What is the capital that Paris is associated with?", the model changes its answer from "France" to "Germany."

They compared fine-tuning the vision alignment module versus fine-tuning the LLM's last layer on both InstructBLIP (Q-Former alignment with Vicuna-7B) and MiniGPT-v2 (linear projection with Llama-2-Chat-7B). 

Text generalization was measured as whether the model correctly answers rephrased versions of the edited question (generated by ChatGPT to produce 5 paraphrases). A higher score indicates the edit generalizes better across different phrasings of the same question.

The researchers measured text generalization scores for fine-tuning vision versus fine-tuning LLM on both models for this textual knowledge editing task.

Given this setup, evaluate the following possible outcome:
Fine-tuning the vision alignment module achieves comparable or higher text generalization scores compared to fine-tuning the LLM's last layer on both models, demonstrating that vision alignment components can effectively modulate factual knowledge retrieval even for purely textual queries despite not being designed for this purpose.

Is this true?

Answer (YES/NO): NO